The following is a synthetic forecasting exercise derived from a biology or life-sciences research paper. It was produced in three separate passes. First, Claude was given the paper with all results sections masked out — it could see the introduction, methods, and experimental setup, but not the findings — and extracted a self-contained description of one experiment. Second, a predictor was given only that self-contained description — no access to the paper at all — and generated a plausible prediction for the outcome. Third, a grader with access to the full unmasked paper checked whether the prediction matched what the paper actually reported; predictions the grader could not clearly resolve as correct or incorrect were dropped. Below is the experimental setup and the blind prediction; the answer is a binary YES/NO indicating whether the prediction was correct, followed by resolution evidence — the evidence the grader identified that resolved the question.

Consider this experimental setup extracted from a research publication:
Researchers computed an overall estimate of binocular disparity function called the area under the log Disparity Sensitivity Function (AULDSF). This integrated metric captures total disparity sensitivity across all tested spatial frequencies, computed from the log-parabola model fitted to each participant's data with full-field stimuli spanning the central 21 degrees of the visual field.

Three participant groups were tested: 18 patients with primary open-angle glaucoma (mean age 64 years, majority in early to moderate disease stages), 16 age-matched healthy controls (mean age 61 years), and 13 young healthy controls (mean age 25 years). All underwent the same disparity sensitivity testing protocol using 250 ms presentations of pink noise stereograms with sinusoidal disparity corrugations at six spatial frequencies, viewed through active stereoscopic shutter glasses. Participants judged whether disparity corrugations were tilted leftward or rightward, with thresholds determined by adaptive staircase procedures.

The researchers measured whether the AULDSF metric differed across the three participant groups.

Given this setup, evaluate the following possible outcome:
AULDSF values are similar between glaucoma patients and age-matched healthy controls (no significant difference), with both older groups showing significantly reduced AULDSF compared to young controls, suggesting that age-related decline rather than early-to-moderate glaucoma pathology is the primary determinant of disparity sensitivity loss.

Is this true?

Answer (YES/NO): NO